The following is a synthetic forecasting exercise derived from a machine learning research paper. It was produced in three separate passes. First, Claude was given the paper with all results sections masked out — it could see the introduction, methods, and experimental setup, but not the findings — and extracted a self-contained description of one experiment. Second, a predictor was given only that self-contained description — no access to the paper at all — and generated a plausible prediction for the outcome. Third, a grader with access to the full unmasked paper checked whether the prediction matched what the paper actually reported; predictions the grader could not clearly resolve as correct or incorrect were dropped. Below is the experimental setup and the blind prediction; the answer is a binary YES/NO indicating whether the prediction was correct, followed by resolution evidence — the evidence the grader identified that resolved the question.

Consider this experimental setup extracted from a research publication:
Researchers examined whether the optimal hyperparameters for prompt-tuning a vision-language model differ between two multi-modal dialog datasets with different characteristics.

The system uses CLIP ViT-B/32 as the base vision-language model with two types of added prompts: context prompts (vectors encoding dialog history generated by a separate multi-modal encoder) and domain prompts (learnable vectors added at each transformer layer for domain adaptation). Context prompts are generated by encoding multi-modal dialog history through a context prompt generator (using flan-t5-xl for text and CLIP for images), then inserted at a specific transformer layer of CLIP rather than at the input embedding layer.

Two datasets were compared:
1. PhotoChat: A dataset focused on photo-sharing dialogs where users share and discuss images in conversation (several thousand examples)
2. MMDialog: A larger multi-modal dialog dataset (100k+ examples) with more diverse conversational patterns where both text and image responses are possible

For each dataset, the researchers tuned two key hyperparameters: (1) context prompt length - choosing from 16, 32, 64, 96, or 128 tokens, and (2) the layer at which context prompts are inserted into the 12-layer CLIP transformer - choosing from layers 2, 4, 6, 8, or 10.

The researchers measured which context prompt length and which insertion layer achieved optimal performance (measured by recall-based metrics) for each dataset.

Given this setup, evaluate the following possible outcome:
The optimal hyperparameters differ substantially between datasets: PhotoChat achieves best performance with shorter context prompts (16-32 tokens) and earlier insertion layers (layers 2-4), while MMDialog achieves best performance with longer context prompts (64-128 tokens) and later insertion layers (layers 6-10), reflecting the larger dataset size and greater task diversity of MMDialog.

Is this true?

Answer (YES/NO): NO